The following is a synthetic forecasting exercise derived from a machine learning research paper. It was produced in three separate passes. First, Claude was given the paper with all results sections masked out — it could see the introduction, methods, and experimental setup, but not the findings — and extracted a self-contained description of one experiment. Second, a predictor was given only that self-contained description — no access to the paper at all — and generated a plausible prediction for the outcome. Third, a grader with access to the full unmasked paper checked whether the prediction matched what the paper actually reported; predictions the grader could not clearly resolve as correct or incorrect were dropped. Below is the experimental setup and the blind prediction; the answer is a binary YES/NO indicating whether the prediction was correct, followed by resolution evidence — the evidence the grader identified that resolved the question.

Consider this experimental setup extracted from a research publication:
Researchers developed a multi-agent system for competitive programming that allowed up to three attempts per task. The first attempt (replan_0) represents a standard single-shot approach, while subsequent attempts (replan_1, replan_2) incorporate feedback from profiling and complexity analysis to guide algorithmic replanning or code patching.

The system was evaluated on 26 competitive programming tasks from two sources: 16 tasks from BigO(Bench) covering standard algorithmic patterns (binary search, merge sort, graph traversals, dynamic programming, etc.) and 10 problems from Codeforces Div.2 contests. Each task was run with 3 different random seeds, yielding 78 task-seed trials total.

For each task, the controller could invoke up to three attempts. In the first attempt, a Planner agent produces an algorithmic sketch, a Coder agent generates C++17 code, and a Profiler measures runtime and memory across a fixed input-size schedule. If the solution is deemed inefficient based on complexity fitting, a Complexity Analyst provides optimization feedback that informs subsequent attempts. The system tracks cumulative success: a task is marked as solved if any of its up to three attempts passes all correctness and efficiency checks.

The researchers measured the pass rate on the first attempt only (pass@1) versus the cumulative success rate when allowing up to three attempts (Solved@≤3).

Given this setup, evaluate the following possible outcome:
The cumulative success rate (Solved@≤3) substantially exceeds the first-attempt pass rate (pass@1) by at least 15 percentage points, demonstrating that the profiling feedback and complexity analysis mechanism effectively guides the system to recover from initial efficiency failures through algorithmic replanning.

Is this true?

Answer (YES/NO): YES